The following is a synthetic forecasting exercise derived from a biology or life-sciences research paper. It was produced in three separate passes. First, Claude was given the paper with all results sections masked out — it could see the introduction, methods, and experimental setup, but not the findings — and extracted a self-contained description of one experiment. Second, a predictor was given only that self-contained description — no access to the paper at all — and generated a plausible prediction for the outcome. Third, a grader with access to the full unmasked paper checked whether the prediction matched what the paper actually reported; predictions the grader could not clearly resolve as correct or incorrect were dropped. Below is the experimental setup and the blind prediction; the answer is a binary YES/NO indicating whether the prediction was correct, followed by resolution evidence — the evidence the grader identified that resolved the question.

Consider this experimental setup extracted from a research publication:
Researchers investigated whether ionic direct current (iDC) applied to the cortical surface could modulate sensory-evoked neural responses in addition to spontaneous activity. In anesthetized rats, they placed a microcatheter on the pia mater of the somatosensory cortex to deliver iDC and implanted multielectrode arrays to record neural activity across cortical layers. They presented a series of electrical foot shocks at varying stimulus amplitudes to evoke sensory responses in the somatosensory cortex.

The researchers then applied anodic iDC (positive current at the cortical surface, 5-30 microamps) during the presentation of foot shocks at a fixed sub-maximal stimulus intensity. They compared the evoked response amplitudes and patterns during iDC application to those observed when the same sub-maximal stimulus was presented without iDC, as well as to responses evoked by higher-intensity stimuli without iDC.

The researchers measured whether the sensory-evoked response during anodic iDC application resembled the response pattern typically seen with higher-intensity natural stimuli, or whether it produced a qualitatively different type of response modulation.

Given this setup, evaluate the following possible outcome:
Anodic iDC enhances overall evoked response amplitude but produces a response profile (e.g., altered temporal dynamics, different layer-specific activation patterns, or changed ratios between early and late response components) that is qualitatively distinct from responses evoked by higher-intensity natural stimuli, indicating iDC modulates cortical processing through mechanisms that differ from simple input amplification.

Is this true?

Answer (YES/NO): NO